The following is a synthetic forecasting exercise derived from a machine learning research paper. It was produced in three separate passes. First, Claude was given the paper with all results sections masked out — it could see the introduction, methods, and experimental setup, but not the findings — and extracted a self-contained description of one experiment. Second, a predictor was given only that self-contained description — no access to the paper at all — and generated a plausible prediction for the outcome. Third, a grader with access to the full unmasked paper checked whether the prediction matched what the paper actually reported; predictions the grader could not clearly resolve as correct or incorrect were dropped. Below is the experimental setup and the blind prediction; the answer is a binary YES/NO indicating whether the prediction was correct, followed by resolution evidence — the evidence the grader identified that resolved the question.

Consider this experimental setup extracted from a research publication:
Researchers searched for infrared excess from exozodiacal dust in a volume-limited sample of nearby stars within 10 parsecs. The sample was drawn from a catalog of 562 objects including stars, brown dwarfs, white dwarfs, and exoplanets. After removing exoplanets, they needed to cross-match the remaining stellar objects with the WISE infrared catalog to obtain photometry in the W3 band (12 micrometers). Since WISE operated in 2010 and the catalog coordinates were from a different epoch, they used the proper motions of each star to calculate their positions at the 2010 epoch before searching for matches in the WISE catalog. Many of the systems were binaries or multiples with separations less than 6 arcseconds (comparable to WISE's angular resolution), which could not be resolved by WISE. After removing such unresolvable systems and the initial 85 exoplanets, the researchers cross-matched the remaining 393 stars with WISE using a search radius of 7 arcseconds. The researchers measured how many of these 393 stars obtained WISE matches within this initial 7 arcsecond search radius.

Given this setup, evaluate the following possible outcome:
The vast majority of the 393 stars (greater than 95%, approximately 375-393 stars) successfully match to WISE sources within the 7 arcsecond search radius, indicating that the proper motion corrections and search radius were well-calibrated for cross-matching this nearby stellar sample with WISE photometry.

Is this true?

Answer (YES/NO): YES